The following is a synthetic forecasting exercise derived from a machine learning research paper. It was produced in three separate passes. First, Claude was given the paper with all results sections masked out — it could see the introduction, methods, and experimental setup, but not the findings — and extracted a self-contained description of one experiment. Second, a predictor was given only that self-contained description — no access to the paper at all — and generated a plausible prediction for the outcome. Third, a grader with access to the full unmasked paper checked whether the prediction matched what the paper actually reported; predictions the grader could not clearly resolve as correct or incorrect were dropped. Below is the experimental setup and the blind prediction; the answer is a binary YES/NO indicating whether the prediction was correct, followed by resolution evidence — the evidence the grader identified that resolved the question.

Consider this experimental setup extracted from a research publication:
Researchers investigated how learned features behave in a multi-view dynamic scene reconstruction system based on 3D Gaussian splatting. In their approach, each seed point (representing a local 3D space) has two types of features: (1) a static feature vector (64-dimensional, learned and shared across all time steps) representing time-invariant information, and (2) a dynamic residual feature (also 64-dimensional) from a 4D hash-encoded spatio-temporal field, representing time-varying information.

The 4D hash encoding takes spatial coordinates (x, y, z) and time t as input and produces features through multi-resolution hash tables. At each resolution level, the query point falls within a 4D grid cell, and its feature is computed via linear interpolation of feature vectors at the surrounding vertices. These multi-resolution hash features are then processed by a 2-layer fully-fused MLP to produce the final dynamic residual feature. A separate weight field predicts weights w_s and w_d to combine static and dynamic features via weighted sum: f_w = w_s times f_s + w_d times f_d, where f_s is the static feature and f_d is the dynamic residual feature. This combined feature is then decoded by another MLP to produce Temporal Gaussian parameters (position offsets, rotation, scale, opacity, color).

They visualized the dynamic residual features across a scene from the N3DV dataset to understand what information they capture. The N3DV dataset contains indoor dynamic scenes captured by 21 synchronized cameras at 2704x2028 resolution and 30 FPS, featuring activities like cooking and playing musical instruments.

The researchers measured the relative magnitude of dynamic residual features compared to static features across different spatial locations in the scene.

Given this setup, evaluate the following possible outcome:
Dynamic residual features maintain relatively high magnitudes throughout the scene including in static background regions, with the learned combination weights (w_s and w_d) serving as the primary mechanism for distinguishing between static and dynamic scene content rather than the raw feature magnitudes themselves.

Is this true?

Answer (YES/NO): NO